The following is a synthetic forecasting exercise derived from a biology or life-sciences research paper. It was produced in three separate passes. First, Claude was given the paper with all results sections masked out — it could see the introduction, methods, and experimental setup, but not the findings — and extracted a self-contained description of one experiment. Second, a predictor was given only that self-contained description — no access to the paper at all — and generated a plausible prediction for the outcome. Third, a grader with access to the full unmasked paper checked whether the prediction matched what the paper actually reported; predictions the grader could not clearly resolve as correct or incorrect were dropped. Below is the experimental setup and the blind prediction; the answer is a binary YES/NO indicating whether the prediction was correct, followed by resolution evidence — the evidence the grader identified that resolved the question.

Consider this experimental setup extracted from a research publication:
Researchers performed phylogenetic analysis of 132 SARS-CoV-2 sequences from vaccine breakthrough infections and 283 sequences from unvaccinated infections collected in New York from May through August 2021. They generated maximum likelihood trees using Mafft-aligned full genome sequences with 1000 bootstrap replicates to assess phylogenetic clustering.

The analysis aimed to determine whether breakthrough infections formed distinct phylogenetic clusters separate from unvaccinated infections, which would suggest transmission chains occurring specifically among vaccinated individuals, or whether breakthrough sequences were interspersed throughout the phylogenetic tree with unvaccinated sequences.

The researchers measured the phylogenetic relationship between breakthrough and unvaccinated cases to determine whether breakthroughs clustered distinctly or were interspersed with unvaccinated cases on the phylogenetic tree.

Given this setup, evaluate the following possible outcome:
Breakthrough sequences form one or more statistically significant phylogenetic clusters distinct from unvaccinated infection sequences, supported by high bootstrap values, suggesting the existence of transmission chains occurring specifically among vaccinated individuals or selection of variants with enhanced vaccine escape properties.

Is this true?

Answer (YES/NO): NO